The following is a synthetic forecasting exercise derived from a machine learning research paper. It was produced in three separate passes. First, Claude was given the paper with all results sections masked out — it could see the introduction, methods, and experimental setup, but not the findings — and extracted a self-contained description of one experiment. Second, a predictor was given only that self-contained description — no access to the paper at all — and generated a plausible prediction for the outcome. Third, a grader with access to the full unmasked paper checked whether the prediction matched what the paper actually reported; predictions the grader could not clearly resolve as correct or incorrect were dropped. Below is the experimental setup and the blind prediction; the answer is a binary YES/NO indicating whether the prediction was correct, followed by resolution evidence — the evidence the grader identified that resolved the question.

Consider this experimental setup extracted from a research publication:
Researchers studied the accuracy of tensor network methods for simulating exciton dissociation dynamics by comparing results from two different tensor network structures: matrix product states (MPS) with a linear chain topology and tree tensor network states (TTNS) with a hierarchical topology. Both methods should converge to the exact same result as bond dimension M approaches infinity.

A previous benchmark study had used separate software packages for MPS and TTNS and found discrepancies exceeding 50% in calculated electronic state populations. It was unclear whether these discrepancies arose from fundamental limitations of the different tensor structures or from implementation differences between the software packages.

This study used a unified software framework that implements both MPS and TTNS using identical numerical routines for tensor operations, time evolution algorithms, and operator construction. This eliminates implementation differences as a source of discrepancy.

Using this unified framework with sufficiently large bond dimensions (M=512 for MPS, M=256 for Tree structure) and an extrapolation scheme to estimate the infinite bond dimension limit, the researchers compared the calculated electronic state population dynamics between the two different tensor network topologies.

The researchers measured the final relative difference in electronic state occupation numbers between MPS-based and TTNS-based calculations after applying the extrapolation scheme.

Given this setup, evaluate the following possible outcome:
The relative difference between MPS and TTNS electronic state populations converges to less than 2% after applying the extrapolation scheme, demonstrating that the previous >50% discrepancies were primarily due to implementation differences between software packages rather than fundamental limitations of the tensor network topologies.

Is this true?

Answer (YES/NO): NO